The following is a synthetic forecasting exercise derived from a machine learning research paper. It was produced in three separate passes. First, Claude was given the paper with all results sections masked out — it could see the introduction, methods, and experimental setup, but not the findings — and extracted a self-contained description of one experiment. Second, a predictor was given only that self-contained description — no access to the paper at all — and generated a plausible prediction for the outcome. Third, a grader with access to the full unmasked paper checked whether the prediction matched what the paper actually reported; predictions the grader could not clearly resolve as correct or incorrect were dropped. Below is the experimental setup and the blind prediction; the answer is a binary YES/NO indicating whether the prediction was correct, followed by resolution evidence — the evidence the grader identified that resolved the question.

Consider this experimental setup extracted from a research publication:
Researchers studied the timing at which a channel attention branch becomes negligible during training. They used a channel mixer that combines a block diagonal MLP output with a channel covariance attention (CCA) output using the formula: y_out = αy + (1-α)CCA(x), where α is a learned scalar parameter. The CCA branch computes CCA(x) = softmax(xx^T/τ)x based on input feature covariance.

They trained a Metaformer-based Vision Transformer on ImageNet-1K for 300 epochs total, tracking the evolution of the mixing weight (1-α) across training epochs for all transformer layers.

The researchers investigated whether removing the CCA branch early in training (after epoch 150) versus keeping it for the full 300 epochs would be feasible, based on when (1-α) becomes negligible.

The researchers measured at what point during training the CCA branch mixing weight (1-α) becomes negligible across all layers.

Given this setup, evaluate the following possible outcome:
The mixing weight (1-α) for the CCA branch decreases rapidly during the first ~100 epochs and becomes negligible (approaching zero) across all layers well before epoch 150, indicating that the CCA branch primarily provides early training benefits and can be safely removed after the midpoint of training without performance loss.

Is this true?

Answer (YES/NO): NO